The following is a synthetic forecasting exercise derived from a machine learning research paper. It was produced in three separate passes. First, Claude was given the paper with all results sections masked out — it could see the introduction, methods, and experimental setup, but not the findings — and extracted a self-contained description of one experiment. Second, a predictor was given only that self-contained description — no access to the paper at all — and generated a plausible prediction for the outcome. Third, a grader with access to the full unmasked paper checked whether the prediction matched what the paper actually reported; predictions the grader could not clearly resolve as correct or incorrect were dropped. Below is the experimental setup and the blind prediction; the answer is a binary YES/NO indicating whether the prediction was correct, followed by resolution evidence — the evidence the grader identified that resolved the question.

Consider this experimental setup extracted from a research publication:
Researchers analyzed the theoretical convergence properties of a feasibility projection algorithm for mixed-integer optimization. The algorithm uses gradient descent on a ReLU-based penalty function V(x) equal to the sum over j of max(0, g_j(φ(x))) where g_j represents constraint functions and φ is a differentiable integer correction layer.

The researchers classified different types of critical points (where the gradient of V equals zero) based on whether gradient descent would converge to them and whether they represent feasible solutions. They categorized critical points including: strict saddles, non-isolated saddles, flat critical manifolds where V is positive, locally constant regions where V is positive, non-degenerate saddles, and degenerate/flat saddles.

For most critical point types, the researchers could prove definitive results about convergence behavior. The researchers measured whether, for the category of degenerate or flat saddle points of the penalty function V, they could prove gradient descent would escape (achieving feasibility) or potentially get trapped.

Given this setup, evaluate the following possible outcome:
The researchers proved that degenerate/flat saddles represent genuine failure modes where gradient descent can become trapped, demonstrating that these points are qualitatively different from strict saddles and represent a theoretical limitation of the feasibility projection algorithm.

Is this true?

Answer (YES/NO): NO